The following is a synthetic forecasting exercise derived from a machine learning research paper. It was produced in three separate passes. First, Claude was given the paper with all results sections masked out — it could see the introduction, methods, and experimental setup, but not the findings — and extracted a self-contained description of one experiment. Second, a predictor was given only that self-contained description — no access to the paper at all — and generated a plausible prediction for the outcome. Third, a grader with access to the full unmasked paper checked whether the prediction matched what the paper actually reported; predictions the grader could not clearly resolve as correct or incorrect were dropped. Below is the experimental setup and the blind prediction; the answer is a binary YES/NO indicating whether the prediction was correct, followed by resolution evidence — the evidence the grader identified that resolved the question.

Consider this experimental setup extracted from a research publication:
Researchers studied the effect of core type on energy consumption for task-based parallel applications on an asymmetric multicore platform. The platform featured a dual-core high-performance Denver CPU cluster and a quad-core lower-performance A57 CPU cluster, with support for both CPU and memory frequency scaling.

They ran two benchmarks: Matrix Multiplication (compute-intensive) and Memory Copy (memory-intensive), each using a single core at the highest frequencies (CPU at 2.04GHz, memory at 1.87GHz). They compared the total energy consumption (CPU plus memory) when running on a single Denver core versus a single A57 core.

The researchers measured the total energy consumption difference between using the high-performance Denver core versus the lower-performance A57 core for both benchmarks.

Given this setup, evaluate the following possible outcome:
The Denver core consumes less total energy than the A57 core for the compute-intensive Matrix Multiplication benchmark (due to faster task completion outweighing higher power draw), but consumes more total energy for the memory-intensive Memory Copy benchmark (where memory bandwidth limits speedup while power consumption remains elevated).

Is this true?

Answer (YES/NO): NO